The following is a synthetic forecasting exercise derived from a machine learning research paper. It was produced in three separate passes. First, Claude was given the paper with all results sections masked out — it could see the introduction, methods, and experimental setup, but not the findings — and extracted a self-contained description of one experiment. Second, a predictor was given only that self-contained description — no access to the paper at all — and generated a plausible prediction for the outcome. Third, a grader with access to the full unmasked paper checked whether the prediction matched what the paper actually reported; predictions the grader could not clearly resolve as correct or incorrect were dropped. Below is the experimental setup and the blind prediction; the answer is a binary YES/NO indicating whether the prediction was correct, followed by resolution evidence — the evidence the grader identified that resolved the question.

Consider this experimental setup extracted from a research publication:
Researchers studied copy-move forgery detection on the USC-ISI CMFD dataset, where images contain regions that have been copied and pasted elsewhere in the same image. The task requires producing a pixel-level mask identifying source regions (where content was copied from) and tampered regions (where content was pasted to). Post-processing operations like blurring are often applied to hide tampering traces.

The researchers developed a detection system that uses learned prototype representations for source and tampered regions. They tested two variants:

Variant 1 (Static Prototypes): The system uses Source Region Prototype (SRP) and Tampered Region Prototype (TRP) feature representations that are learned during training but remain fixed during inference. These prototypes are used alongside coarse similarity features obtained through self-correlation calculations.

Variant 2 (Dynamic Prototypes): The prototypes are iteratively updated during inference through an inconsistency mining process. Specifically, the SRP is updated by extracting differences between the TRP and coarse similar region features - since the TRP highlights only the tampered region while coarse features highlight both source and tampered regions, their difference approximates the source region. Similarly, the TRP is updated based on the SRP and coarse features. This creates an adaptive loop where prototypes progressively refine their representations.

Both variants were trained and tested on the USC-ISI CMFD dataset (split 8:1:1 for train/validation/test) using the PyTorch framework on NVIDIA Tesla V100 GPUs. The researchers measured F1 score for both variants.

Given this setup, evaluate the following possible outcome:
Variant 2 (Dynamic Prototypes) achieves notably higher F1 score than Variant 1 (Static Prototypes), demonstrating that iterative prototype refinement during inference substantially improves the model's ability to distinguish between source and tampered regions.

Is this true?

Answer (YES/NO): NO